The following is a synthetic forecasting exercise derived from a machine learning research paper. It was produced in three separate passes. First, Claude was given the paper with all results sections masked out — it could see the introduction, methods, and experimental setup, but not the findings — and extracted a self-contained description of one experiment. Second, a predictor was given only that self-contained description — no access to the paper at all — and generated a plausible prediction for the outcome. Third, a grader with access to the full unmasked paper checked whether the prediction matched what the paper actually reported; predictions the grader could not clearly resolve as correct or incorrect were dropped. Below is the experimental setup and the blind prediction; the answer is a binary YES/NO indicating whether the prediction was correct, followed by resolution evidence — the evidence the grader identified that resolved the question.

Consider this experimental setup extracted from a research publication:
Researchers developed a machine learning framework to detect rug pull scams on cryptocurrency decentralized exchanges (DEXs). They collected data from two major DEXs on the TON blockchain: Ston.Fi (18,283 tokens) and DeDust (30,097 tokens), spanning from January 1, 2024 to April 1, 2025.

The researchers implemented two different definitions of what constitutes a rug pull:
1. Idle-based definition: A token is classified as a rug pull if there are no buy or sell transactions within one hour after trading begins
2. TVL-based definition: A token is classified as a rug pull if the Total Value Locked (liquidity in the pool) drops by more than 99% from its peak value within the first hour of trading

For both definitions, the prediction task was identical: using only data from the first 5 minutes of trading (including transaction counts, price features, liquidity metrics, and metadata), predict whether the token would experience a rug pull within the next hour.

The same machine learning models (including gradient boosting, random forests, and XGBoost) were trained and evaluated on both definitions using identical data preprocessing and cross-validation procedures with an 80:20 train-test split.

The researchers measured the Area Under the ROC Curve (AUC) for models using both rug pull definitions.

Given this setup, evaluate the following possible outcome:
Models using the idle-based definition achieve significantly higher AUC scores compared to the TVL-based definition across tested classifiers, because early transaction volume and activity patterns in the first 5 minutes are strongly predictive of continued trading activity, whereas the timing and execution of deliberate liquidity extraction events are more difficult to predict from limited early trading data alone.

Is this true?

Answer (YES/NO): NO